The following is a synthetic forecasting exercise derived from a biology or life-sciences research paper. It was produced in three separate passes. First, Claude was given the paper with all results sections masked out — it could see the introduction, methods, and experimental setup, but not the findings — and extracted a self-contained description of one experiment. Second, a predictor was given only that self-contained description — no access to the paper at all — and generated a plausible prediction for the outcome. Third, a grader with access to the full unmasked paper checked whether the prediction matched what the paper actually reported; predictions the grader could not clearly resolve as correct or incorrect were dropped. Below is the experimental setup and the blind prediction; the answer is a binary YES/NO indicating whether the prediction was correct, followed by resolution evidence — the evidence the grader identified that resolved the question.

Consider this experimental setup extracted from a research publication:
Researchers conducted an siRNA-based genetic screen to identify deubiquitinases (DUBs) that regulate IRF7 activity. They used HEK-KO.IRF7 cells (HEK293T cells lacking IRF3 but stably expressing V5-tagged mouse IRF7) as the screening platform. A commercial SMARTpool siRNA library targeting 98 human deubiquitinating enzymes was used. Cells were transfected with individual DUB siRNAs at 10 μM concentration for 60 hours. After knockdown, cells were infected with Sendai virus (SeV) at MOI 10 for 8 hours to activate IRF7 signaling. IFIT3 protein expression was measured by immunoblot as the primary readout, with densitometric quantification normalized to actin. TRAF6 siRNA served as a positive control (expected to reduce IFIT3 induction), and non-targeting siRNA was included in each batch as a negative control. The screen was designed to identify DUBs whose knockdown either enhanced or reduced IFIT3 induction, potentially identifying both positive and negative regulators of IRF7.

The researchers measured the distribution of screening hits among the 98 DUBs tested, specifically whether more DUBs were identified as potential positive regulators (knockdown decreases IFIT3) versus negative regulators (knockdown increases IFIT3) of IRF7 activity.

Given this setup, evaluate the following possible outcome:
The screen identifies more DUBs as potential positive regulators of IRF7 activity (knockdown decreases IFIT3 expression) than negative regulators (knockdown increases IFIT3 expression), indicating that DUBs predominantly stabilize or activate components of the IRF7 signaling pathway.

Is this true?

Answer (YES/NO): NO